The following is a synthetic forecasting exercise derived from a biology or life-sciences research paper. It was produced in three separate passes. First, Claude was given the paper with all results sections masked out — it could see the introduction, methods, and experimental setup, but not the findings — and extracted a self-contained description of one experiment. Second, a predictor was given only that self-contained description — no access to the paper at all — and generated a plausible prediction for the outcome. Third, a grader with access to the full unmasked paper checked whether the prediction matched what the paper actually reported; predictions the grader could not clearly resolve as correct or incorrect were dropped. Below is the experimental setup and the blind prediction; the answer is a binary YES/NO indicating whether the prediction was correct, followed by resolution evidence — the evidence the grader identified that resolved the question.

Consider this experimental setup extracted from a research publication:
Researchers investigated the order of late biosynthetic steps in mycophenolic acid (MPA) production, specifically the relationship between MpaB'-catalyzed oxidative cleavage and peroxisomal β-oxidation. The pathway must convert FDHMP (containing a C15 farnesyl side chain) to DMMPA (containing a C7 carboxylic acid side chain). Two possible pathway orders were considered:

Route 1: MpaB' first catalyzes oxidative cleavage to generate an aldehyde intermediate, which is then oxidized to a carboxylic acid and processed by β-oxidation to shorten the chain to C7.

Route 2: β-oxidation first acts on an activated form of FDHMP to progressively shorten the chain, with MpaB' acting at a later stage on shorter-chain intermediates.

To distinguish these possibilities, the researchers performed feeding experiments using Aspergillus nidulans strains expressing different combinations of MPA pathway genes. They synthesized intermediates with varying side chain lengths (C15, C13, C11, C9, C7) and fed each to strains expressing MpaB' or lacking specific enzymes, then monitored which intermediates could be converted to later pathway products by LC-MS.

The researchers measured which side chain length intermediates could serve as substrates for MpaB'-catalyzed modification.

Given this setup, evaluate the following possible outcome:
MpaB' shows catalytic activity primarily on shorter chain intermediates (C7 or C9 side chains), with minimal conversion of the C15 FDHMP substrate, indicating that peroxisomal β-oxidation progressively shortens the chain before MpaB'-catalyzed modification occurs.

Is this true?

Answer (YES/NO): NO